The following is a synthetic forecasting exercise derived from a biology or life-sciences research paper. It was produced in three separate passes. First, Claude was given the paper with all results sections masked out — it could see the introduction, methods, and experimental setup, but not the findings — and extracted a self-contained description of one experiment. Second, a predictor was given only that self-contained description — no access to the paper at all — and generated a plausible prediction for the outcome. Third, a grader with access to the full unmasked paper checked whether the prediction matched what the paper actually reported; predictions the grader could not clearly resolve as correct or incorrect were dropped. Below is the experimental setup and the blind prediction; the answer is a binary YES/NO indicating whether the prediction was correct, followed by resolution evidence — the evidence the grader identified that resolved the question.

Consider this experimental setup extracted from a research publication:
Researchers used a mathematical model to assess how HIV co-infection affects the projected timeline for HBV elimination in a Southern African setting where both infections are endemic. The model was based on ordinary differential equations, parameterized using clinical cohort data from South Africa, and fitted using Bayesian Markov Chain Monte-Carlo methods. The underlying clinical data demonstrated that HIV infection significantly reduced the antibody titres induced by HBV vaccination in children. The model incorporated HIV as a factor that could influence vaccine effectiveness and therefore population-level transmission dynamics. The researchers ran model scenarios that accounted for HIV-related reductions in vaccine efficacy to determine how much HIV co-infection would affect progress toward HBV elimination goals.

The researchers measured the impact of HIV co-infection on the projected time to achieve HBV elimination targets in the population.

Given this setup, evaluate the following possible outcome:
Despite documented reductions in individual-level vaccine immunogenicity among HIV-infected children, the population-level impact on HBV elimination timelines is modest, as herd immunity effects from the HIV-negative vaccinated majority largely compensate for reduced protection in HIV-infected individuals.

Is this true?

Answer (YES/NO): YES